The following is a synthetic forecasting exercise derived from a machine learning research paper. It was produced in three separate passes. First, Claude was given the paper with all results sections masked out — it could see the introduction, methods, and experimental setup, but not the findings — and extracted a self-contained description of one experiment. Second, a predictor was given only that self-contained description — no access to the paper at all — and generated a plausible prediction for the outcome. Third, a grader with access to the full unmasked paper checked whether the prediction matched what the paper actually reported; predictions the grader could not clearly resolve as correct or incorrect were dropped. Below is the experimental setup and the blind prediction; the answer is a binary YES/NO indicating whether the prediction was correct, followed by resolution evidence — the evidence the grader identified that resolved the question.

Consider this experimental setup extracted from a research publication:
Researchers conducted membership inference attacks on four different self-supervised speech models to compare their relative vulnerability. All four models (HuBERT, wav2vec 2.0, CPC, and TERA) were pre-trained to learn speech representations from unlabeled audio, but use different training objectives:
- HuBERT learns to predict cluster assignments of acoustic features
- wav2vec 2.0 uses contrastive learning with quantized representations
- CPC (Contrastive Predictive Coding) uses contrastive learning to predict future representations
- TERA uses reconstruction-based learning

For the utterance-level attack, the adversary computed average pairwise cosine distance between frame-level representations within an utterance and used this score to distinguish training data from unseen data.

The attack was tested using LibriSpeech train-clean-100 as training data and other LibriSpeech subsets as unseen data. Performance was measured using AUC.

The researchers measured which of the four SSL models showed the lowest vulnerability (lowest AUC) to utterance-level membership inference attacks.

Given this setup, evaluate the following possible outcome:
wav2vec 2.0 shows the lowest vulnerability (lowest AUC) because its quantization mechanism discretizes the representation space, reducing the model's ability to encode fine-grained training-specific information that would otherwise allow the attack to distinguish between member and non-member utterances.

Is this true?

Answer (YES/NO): NO